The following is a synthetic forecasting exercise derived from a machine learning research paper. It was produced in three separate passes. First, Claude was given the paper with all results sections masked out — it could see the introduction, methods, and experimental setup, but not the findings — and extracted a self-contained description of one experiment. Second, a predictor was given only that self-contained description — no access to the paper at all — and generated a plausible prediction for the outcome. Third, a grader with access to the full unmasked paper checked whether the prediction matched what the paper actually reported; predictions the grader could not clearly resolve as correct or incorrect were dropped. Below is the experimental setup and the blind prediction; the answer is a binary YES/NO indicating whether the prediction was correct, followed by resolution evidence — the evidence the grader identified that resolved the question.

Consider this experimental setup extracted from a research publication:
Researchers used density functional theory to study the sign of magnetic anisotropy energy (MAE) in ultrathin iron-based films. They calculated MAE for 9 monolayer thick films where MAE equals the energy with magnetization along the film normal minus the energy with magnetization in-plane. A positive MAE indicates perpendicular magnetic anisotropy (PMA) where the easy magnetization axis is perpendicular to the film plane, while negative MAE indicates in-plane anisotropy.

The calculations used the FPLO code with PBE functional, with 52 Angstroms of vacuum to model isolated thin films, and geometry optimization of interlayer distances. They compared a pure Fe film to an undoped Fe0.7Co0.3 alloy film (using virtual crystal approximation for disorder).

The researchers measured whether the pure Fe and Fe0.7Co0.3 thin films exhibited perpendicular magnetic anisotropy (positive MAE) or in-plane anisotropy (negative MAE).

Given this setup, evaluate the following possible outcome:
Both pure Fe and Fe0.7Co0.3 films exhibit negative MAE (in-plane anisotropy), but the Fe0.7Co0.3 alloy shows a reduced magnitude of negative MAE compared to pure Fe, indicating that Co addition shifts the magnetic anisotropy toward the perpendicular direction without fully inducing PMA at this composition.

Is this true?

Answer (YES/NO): NO